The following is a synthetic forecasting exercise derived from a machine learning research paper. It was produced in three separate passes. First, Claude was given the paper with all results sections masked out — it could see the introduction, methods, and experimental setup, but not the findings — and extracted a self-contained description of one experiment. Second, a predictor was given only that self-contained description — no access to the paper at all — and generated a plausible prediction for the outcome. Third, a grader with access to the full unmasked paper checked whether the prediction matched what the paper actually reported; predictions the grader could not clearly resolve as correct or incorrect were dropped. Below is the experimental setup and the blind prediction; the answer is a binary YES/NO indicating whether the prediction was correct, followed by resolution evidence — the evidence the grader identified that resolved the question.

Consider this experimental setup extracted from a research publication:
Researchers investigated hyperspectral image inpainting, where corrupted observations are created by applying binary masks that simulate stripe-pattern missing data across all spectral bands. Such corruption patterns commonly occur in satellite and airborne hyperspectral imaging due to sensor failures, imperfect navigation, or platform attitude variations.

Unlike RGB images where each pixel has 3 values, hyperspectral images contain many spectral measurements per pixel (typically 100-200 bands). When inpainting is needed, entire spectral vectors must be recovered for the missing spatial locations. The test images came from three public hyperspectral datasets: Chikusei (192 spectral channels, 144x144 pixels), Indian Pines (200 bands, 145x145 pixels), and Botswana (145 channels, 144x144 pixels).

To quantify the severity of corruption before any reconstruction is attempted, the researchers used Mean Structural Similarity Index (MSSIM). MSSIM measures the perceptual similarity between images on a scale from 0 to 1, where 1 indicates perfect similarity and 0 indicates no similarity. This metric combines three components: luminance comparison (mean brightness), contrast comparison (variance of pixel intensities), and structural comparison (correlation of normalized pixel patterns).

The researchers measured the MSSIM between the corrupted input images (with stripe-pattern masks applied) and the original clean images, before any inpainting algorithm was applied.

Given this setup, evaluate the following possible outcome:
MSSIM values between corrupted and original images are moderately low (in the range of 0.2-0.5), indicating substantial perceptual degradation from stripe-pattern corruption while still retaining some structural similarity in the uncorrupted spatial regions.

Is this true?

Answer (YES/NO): NO